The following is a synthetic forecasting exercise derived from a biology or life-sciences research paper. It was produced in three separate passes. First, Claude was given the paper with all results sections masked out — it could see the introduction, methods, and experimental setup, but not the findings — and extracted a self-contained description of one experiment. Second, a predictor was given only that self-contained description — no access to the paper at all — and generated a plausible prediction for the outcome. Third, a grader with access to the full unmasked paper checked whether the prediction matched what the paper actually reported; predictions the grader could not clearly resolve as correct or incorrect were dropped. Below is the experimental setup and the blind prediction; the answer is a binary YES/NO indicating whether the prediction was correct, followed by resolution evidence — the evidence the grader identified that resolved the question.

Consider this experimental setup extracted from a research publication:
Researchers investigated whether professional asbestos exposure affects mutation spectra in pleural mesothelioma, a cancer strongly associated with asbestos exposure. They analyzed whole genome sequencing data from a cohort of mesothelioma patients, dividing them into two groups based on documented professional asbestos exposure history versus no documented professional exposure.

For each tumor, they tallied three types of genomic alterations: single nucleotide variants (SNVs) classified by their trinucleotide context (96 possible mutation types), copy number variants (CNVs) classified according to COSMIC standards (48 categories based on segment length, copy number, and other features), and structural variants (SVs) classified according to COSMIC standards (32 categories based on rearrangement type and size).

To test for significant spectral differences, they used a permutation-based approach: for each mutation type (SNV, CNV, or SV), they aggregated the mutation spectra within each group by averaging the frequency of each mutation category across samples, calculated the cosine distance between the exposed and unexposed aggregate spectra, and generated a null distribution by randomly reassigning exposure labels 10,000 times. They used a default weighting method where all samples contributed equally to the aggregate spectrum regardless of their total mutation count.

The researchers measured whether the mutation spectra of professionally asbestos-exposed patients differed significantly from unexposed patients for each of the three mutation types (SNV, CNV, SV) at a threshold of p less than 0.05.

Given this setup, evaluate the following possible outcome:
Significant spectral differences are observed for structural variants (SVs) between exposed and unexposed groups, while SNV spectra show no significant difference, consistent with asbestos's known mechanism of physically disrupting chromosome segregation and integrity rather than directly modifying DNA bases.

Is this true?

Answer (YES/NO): NO